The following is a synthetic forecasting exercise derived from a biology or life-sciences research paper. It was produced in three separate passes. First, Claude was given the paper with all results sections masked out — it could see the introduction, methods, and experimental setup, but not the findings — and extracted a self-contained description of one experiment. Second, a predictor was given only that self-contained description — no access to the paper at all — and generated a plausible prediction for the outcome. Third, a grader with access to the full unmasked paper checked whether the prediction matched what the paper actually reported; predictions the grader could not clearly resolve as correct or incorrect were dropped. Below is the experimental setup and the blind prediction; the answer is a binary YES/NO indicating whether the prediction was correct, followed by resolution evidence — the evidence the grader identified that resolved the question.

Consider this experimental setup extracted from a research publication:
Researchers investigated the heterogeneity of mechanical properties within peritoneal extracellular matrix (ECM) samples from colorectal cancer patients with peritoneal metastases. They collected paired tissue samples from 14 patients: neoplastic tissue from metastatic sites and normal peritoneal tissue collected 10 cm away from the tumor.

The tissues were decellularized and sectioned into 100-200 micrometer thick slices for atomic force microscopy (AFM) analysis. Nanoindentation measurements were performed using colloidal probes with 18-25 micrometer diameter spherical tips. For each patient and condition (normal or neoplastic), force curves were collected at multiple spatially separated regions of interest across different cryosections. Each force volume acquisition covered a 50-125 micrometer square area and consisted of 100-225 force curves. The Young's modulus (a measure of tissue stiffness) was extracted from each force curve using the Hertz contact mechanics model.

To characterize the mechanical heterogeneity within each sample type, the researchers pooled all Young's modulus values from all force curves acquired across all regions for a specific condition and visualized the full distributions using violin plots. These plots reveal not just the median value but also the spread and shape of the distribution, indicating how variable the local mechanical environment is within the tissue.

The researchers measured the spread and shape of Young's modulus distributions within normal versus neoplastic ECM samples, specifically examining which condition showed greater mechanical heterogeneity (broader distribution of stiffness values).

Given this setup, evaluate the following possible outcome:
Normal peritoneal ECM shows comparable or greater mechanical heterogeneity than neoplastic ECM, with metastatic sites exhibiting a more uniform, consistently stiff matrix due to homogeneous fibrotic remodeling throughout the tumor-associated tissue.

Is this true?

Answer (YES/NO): NO